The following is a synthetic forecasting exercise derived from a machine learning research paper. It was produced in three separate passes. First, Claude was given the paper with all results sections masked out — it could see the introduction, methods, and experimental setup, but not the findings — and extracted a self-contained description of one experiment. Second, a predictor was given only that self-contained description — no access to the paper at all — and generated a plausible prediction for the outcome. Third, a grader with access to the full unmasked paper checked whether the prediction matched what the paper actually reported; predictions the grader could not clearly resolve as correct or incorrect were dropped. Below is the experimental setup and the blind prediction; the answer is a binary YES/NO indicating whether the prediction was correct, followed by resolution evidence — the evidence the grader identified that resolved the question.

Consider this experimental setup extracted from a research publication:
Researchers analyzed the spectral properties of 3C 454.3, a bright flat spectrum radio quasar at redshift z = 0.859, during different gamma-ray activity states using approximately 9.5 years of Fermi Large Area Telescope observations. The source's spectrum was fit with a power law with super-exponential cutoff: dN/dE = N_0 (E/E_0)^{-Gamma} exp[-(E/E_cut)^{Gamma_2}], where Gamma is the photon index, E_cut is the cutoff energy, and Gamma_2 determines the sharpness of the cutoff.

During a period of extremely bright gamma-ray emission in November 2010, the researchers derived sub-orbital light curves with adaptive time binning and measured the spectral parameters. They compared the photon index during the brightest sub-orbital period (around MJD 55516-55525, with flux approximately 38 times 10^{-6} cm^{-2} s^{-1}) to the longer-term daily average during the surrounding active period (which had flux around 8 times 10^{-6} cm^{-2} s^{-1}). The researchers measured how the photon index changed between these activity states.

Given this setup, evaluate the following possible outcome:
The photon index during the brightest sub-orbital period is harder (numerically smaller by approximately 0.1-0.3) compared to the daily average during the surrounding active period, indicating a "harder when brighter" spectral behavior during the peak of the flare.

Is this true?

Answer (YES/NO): NO